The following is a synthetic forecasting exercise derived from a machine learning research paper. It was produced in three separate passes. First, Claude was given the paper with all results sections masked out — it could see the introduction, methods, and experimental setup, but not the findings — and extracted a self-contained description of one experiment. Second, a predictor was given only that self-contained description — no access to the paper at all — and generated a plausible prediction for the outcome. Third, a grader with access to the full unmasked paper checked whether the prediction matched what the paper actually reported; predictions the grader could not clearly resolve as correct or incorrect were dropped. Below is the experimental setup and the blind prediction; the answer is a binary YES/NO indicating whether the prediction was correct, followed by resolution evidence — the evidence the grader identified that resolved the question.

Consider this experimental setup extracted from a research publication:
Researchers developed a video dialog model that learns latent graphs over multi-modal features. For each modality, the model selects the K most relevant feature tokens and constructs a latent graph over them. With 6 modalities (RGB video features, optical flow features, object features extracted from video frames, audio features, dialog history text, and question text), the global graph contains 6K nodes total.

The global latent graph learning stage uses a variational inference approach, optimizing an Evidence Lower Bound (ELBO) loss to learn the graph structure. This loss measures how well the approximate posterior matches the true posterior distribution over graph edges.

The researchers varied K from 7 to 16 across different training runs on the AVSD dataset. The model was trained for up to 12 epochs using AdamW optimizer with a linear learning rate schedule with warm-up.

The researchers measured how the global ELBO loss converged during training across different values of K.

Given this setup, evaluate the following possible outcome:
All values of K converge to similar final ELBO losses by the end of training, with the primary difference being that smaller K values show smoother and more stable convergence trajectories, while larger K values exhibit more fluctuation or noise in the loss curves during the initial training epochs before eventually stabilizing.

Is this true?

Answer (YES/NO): NO